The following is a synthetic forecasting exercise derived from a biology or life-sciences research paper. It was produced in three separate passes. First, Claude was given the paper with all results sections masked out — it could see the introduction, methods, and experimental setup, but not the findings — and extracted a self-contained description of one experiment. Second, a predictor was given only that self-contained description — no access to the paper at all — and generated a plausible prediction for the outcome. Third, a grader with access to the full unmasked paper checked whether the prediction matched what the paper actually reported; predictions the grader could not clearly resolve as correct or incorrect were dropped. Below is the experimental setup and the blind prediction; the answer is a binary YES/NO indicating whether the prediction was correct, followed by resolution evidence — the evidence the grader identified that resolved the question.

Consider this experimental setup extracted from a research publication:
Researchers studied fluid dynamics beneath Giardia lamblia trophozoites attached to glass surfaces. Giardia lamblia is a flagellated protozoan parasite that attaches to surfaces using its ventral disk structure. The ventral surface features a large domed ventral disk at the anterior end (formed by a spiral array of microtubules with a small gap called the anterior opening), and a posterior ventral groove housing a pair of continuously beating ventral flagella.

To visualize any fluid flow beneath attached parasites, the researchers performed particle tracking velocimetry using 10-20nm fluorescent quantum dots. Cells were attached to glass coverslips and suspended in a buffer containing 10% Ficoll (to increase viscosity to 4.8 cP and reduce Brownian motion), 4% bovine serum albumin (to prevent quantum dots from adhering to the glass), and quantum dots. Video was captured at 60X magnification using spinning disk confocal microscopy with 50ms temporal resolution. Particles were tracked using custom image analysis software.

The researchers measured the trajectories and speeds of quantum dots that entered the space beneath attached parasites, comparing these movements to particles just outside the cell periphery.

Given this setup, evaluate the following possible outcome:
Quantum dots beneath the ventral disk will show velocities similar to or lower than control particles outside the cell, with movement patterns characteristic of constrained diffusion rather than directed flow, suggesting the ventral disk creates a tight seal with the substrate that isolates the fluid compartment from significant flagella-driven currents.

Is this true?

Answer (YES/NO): NO